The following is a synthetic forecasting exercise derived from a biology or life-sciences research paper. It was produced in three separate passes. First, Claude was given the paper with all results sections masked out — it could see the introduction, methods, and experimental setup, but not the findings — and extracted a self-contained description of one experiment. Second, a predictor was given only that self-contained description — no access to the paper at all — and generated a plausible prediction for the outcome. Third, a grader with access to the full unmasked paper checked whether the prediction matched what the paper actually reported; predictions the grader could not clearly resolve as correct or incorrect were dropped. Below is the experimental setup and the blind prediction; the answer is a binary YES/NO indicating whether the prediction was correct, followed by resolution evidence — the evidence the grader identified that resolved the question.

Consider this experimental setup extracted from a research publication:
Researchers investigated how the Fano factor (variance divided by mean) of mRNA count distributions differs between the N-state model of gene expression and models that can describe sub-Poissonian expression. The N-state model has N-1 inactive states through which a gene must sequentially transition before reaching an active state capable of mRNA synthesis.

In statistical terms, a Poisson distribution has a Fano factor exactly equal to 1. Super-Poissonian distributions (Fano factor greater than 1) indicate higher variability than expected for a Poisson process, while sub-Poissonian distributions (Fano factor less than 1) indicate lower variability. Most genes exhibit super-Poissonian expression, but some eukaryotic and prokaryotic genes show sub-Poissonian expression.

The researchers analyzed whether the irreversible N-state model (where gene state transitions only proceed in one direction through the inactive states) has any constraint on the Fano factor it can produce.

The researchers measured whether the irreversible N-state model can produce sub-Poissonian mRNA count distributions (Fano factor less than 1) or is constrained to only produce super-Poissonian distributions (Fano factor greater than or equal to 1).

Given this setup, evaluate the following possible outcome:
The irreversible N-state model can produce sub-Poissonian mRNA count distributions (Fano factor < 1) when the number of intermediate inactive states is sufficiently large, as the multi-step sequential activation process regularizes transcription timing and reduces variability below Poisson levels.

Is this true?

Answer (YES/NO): NO